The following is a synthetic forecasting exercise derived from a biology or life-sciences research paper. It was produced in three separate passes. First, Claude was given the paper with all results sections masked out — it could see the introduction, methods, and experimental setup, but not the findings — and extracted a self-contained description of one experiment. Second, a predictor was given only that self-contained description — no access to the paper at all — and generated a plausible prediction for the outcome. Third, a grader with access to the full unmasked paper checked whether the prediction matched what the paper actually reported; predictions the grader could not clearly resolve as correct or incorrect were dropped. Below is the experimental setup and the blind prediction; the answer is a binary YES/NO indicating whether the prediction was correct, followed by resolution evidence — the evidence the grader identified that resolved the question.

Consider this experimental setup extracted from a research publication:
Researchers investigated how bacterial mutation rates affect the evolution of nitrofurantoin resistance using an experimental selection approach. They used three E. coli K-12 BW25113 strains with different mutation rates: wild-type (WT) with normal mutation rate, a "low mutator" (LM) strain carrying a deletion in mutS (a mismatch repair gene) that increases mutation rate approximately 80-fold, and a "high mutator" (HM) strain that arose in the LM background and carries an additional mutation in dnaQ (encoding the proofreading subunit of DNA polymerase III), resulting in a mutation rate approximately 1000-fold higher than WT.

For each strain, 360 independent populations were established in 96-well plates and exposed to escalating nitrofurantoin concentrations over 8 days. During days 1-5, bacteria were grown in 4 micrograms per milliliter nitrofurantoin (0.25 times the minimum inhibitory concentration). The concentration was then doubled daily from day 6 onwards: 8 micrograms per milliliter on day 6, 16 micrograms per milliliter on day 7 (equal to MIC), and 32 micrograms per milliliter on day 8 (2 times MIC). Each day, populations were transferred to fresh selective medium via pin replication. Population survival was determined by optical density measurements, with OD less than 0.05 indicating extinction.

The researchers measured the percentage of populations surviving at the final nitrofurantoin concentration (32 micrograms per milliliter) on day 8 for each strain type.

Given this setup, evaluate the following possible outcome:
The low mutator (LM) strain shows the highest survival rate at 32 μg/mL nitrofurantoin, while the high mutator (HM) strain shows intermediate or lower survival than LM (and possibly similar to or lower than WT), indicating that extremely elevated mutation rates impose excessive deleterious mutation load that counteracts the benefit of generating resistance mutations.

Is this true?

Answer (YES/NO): NO